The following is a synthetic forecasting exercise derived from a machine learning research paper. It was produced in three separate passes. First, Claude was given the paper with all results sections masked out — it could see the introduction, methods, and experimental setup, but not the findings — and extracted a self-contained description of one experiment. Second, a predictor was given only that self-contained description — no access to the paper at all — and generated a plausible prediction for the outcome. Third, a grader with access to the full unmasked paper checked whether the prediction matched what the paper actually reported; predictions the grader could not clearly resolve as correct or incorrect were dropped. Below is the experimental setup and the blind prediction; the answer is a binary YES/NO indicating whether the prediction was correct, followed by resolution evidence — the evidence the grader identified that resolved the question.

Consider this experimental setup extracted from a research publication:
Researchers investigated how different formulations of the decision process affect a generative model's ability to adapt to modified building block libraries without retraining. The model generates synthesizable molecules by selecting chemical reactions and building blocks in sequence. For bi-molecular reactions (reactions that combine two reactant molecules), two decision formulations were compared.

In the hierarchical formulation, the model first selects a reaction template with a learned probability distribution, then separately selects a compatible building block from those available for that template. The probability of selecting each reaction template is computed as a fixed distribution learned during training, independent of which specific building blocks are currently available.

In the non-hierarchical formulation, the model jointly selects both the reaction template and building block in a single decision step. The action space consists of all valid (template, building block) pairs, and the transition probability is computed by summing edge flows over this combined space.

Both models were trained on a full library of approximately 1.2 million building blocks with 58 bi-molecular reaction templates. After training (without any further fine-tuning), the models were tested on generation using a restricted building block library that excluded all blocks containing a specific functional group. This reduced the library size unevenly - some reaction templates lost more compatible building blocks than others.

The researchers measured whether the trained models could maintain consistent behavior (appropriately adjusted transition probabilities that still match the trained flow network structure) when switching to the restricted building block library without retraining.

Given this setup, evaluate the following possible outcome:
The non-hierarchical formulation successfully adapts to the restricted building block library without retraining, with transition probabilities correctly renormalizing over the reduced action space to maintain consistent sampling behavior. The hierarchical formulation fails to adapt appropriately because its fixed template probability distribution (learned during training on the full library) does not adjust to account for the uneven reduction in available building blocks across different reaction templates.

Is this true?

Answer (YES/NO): YES